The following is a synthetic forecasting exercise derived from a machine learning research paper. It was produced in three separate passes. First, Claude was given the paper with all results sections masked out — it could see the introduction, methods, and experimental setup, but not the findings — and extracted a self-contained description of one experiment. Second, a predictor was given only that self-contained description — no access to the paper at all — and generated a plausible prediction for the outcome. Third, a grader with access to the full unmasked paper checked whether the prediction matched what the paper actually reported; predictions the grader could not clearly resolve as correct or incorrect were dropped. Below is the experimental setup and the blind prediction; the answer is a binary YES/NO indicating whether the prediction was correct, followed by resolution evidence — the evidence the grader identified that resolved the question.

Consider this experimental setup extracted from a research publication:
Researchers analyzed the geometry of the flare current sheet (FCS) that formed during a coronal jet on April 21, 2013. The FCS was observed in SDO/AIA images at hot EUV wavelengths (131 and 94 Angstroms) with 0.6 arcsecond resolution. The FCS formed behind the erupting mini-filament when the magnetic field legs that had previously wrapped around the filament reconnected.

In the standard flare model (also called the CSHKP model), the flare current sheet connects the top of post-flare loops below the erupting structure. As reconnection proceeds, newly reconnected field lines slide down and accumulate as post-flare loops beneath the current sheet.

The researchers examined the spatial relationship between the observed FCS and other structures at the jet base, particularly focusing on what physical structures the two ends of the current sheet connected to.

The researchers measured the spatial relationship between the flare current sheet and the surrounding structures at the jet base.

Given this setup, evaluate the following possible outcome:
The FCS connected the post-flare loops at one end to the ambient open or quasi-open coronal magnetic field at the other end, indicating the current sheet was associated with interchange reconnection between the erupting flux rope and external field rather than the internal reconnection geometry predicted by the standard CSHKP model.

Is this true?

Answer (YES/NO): NO